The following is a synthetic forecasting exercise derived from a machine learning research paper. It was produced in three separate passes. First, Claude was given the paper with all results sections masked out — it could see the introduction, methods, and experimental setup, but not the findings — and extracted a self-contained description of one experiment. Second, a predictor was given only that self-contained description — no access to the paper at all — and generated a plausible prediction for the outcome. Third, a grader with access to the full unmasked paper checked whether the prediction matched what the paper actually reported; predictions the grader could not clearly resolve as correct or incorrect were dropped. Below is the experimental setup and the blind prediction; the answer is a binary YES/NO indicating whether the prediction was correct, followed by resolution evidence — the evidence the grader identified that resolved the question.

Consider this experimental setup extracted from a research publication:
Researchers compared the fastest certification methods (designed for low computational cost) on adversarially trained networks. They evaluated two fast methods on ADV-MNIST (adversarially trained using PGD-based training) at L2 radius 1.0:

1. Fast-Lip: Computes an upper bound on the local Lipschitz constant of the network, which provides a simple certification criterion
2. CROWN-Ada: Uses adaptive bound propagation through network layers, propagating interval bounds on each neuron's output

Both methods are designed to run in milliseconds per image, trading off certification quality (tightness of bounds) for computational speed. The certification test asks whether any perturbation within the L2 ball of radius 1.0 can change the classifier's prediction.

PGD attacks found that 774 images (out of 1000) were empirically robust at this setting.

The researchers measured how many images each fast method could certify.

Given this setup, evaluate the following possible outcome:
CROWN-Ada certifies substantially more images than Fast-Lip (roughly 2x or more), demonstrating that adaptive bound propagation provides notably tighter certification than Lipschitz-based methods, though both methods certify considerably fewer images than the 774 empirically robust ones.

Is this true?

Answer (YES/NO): NO